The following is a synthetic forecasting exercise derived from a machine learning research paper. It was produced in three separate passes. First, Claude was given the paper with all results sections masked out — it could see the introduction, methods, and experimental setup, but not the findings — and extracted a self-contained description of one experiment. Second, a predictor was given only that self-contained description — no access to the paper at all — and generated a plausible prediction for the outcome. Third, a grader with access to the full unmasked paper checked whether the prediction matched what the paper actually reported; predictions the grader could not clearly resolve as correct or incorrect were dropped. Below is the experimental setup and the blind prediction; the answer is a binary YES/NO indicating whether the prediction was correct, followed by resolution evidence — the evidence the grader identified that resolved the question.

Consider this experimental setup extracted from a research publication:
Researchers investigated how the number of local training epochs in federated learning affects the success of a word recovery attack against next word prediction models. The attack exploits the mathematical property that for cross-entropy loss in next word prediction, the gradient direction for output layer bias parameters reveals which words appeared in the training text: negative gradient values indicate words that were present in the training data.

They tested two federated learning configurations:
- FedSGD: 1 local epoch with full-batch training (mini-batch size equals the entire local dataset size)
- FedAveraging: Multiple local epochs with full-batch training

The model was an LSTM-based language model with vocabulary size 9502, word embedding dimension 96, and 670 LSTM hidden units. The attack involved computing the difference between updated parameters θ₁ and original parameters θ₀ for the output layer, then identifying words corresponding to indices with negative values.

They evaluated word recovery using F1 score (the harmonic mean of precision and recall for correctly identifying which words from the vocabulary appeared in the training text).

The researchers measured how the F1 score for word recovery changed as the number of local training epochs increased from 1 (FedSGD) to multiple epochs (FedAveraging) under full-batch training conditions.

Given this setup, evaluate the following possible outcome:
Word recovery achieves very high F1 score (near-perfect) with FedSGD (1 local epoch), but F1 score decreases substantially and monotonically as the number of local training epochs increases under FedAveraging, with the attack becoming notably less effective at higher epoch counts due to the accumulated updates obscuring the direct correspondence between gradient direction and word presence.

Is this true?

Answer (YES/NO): NO